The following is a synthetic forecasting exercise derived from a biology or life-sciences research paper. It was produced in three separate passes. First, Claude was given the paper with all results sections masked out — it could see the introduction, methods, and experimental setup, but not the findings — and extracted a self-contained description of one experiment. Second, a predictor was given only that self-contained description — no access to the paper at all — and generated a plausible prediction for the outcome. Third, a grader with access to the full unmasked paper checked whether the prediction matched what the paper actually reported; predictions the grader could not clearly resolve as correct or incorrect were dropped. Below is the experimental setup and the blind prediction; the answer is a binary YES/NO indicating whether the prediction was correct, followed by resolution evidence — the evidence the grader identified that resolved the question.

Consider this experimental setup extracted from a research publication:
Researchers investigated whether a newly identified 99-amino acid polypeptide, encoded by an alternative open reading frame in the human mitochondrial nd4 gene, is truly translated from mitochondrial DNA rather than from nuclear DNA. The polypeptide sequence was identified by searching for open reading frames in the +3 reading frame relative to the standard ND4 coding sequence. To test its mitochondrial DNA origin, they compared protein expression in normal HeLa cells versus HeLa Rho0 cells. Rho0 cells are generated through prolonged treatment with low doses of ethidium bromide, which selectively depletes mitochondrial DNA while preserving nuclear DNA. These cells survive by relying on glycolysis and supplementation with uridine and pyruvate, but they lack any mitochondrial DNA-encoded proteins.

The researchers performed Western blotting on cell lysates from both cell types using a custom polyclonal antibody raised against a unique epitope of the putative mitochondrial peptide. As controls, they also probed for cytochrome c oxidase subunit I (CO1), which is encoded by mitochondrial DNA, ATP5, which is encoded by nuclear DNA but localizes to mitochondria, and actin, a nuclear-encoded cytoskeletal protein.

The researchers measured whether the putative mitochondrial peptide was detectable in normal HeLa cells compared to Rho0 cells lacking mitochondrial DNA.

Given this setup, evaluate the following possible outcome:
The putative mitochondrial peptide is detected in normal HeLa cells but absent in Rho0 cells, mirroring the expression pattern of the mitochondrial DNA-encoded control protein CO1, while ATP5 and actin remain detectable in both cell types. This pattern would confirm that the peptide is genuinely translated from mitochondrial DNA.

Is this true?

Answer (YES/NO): YES